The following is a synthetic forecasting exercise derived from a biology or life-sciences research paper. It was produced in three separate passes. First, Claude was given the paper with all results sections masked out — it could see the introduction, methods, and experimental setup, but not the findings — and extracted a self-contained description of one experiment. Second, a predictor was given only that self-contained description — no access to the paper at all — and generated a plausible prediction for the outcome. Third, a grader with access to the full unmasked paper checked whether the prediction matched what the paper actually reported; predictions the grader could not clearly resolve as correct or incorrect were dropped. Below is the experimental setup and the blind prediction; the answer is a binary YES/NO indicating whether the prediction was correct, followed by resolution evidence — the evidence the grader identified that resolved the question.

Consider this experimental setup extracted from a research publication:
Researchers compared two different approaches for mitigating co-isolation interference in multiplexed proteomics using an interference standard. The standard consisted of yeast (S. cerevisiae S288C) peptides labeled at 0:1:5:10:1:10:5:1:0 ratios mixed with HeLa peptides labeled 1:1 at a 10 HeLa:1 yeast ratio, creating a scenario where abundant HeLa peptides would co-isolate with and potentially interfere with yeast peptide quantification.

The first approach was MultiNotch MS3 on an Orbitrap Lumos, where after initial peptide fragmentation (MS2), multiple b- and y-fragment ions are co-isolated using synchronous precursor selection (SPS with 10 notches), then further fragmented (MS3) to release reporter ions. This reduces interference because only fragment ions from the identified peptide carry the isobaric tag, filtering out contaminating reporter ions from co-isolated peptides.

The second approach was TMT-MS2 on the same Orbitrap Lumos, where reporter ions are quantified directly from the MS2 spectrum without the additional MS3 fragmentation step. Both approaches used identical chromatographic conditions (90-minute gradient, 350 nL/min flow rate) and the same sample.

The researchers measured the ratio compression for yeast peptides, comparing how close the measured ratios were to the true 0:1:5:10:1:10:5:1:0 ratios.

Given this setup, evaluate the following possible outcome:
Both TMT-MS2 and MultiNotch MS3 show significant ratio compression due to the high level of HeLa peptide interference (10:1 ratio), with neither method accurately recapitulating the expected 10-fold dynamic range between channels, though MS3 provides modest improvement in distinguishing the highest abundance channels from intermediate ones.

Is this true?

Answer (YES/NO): NO